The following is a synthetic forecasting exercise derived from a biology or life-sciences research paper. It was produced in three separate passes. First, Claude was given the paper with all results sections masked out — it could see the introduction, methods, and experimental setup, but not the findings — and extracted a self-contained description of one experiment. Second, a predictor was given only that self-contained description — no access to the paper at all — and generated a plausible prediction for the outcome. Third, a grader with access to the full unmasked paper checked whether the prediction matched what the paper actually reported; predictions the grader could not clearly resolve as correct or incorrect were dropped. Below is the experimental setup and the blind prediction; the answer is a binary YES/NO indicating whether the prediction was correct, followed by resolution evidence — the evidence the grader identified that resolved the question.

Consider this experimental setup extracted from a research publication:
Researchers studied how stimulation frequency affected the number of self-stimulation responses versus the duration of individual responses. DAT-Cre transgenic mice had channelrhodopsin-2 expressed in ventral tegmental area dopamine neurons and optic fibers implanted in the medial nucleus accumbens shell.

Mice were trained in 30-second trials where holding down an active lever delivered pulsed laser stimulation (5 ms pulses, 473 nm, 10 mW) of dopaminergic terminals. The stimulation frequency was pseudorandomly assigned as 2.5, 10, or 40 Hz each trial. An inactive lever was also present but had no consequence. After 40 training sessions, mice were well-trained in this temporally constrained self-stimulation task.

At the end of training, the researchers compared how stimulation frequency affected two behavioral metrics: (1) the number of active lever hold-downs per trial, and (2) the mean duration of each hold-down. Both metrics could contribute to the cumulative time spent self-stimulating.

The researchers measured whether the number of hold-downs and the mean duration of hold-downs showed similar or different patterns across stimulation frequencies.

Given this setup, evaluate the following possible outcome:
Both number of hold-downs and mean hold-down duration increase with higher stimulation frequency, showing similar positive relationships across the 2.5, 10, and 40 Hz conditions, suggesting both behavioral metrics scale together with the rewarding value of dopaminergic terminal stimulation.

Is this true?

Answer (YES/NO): NO